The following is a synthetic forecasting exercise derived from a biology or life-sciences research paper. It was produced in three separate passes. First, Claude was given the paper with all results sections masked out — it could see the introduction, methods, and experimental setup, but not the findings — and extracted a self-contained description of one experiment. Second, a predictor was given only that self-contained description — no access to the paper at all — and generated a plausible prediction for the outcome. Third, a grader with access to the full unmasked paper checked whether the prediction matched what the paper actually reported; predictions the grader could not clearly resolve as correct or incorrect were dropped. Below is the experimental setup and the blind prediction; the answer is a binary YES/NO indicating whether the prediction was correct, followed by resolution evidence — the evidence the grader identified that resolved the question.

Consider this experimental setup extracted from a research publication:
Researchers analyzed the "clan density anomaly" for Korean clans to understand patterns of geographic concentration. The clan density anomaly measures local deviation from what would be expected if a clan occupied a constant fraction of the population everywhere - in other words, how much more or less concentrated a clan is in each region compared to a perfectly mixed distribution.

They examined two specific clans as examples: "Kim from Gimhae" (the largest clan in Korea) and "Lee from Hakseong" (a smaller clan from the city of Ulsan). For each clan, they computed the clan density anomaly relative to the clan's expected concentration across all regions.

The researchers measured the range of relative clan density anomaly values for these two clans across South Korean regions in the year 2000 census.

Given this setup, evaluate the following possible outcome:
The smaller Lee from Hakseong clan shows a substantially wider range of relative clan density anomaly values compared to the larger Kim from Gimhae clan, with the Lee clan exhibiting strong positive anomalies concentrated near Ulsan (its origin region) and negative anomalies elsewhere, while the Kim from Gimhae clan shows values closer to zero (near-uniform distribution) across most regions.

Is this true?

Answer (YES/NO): YES